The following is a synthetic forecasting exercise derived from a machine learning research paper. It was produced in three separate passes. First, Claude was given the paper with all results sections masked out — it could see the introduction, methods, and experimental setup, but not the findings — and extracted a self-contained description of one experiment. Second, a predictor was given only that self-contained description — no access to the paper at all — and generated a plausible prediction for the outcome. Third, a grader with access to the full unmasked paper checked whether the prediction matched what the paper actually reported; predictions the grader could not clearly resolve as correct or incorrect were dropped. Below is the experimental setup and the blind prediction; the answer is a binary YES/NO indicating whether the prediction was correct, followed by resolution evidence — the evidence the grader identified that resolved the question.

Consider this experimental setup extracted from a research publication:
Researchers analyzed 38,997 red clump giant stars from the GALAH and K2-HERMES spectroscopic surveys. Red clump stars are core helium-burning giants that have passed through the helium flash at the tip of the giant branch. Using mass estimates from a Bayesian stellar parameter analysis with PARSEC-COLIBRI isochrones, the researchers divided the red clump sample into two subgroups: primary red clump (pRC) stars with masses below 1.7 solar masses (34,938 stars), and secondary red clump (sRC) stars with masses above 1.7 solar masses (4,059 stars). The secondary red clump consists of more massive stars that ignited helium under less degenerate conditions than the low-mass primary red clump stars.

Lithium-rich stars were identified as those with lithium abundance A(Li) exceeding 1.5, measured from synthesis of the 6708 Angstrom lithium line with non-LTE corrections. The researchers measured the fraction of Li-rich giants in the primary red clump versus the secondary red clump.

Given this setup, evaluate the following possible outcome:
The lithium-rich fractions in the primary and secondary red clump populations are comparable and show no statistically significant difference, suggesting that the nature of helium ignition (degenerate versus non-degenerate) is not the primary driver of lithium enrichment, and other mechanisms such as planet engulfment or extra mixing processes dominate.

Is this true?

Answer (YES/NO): NO